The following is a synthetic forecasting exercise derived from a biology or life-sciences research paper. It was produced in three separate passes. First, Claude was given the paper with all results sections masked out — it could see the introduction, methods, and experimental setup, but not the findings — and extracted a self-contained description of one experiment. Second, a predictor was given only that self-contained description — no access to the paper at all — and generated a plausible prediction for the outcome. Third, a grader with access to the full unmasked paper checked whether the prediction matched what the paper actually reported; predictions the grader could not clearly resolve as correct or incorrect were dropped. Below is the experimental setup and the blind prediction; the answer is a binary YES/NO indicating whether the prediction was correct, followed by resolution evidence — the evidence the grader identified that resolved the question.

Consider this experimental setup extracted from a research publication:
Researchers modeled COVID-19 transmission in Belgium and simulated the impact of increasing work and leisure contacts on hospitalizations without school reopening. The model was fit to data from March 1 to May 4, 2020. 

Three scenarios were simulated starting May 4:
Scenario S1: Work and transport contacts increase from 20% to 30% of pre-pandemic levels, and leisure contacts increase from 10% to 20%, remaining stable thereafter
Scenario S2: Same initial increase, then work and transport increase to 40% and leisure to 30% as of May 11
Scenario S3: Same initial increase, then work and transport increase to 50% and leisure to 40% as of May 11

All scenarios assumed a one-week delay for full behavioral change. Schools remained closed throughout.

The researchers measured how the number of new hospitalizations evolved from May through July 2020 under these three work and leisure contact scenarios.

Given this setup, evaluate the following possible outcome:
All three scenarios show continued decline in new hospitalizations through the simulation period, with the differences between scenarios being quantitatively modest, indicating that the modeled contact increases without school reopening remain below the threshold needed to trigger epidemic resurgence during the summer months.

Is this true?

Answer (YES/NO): NO